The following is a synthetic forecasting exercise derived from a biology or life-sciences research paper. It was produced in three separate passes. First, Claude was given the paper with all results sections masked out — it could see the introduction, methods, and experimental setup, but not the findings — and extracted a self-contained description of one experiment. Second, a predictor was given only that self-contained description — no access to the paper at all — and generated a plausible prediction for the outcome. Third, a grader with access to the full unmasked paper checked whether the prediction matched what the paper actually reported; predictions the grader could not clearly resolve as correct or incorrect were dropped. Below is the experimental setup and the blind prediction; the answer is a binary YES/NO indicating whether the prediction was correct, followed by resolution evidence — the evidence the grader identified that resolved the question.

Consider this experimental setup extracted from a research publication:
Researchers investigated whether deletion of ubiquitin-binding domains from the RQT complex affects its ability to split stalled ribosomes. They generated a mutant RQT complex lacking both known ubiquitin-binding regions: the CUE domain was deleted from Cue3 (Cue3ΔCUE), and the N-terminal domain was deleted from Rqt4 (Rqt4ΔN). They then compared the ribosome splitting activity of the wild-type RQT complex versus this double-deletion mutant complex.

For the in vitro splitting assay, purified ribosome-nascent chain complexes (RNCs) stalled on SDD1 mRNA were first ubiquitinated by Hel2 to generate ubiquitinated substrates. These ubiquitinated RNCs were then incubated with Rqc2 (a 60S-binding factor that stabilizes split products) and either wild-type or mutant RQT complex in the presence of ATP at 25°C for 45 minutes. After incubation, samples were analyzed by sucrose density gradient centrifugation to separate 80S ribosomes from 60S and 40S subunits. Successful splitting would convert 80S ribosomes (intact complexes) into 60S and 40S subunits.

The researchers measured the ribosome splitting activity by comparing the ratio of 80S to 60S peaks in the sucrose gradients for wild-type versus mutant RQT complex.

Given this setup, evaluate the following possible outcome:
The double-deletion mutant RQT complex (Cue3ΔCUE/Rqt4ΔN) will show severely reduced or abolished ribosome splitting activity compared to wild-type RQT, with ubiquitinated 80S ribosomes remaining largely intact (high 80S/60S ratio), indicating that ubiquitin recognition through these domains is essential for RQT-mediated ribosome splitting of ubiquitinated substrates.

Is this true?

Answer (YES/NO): YES